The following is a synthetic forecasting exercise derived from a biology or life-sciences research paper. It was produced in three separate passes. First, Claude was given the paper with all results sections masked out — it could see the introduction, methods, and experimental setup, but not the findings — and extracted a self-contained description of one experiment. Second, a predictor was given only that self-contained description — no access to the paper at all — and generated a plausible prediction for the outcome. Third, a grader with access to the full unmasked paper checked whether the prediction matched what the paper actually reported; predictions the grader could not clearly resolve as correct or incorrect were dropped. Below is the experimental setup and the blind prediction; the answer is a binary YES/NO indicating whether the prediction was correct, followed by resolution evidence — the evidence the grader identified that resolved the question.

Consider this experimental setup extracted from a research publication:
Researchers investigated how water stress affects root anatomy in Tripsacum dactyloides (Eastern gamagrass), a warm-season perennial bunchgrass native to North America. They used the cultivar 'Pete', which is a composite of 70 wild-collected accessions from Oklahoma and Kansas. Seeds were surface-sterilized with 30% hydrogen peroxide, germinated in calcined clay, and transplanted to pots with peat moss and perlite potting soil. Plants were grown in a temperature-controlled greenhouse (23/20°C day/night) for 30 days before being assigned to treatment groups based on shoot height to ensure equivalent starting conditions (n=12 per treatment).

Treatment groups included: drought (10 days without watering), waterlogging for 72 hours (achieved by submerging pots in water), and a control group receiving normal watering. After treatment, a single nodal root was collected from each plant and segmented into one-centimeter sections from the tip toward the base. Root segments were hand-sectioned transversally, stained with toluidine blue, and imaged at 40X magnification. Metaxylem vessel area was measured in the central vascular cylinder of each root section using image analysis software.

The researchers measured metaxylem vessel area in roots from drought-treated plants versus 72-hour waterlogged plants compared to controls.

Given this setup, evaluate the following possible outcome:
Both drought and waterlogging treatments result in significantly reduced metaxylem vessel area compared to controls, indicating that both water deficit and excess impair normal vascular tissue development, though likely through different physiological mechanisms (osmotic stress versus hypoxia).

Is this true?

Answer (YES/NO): NO